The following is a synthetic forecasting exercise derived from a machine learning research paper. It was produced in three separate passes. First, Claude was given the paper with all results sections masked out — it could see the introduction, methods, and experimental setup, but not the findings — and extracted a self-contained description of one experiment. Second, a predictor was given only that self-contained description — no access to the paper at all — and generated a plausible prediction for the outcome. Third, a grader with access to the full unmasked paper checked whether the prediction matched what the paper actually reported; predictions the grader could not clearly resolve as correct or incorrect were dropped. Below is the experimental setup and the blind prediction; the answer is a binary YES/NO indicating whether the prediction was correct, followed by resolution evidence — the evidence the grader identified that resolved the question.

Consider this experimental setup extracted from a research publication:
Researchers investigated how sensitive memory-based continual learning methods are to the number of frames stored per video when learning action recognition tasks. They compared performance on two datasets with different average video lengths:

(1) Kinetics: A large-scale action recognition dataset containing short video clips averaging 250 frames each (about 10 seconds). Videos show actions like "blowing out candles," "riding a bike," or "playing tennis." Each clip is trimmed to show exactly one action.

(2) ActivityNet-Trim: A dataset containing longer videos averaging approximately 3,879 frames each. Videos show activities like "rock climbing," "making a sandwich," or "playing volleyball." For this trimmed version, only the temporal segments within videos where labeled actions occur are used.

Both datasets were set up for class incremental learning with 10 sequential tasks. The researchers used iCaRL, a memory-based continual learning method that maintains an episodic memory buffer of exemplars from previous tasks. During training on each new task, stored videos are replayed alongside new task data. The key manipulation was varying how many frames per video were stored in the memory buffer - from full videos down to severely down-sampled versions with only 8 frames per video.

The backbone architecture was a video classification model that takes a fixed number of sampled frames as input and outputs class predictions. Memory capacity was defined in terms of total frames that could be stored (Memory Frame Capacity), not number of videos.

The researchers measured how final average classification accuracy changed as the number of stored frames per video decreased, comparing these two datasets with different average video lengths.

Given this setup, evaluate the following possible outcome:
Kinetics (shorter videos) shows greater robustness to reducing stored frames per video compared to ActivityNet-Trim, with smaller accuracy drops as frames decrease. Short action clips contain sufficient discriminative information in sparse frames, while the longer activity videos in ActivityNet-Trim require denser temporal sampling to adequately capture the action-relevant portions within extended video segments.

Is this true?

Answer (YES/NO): YES